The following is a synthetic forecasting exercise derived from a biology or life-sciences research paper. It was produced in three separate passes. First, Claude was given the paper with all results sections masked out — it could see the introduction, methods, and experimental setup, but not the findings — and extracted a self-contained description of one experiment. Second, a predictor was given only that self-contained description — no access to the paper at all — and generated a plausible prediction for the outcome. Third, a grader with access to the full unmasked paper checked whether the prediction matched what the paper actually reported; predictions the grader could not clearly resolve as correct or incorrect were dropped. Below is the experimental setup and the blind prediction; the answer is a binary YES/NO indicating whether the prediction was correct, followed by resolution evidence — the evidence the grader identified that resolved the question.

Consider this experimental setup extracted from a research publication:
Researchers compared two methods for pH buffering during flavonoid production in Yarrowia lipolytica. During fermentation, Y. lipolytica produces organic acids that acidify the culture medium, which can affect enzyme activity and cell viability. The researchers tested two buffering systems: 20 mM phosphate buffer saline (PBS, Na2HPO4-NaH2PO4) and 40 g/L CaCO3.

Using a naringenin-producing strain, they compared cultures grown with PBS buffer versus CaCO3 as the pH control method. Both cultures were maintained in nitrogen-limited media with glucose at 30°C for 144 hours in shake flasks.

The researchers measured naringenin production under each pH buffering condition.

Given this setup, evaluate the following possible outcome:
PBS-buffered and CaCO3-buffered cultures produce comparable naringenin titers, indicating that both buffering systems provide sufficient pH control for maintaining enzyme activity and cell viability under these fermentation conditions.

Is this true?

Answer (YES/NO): NO